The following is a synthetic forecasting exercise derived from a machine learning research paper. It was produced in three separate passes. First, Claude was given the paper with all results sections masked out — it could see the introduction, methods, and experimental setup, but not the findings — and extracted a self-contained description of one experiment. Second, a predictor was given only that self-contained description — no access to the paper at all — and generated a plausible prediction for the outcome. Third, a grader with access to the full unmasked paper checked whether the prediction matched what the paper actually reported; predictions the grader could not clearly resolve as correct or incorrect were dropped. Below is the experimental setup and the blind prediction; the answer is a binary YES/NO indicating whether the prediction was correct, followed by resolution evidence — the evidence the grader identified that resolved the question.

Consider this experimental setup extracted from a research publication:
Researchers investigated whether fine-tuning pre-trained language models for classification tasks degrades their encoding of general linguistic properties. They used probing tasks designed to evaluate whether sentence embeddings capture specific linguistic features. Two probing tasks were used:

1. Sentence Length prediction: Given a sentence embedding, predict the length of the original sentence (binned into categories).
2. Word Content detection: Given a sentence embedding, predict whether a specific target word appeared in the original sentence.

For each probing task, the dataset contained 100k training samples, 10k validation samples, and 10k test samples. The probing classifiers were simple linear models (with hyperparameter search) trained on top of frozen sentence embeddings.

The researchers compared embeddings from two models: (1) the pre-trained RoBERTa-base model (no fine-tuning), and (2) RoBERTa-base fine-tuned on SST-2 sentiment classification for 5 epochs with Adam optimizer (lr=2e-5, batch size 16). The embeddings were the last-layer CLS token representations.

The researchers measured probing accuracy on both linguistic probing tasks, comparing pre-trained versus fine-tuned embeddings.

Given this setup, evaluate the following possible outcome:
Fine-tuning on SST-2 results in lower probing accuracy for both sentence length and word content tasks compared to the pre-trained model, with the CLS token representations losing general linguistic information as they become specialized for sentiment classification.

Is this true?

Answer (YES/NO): YES